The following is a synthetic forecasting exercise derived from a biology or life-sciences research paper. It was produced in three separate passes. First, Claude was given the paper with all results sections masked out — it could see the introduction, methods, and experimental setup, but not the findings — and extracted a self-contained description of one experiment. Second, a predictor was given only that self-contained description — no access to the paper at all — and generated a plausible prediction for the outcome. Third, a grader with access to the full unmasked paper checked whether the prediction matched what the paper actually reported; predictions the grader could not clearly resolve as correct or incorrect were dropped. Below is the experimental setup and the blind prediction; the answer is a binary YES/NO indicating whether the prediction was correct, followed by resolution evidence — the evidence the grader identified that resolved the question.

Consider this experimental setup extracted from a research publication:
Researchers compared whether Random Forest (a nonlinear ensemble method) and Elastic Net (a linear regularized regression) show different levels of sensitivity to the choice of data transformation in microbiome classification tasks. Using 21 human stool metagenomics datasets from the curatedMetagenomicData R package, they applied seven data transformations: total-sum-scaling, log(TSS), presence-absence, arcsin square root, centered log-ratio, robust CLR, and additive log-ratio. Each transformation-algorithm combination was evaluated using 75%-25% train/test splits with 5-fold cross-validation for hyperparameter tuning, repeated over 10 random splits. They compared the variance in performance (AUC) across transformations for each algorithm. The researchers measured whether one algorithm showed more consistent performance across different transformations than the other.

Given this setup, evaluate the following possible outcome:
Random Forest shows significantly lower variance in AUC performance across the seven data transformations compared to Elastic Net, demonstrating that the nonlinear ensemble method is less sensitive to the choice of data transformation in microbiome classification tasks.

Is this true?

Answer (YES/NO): YES